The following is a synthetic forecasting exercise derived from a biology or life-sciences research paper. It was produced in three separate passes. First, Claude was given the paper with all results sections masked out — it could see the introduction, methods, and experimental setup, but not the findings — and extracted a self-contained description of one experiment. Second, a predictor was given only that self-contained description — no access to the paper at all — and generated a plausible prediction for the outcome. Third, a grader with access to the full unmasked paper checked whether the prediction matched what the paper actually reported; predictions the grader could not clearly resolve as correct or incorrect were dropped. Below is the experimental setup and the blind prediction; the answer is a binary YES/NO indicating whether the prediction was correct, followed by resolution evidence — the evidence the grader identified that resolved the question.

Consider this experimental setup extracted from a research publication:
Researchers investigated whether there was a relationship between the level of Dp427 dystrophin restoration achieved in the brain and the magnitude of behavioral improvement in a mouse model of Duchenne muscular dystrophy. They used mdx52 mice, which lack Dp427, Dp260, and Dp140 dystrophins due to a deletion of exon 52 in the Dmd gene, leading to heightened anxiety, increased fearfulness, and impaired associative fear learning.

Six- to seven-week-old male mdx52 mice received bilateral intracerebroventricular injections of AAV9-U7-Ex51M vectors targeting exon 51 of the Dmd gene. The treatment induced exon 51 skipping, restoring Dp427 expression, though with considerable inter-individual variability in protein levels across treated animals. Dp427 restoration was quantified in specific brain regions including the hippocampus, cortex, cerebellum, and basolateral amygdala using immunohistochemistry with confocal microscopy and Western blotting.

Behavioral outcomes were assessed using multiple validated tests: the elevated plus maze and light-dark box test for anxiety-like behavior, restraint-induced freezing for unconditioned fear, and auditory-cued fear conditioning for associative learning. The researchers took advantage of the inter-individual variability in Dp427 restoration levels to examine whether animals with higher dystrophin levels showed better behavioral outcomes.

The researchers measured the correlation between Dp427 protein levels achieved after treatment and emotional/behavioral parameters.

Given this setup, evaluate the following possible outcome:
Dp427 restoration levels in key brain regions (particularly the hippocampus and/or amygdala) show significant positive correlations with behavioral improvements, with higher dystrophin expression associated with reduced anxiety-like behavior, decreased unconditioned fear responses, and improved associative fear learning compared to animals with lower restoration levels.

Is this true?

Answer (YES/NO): NO